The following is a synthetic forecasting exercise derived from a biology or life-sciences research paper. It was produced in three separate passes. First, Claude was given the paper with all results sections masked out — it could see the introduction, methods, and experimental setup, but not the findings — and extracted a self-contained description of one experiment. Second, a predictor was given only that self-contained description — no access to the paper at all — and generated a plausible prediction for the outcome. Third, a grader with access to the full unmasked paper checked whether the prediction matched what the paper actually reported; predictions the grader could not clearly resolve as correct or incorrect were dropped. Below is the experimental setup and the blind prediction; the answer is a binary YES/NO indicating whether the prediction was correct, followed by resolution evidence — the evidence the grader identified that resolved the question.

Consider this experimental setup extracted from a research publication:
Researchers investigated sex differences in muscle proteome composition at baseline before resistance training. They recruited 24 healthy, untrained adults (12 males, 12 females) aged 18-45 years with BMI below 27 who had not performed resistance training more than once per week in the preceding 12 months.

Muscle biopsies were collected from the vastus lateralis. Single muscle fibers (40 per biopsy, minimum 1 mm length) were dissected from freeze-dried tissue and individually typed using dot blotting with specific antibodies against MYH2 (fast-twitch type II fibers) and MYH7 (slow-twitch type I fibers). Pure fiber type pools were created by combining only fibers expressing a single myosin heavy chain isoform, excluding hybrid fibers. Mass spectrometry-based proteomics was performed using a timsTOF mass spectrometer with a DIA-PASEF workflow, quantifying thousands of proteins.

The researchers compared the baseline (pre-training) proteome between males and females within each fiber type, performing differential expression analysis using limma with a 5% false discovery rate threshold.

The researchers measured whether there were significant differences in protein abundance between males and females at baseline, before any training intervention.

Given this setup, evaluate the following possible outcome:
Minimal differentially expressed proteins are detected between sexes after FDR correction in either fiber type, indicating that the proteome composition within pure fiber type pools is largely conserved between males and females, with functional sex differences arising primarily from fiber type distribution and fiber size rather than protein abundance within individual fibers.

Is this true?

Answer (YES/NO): NO